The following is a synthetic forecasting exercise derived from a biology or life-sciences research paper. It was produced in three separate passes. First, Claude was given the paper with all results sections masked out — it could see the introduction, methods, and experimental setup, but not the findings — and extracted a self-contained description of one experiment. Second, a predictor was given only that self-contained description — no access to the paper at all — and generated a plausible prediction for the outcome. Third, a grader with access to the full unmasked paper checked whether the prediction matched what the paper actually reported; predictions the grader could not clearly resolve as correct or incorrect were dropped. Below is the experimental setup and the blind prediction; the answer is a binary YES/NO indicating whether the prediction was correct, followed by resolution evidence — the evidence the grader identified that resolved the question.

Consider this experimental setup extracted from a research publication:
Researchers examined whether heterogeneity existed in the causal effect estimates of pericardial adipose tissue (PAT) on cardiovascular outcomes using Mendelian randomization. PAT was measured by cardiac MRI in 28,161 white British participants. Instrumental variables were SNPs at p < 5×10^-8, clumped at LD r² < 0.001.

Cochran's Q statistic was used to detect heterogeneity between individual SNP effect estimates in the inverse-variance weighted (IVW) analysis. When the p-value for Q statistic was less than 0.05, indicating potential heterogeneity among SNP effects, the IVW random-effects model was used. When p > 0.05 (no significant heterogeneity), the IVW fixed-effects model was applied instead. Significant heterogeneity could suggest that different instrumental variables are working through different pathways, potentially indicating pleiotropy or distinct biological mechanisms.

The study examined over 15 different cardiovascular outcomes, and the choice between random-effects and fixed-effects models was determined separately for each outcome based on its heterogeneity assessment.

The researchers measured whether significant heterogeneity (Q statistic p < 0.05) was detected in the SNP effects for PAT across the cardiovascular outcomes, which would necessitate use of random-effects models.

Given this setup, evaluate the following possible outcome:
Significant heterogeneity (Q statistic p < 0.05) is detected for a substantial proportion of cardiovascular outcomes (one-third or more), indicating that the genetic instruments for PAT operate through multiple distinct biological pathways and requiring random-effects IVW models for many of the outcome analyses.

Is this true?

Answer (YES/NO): NO